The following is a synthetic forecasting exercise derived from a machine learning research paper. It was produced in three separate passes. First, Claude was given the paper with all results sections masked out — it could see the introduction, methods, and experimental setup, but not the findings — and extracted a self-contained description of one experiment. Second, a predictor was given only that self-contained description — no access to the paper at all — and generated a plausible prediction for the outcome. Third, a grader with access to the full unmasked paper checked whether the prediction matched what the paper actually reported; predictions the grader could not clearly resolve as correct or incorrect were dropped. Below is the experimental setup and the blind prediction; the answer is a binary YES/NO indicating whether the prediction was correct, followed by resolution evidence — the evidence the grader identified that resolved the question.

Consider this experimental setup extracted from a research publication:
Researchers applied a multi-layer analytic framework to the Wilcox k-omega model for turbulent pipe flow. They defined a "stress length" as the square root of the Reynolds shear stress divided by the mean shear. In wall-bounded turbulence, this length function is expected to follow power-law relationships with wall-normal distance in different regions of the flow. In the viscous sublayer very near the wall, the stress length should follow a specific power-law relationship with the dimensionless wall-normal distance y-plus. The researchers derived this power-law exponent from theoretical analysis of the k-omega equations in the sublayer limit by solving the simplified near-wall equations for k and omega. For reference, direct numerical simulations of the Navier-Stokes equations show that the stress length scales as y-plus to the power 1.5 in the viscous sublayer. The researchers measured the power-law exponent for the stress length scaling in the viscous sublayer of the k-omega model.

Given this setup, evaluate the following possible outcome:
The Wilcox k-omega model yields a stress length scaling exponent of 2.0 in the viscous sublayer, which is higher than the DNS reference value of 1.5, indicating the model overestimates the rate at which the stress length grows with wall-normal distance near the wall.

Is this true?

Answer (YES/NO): YES